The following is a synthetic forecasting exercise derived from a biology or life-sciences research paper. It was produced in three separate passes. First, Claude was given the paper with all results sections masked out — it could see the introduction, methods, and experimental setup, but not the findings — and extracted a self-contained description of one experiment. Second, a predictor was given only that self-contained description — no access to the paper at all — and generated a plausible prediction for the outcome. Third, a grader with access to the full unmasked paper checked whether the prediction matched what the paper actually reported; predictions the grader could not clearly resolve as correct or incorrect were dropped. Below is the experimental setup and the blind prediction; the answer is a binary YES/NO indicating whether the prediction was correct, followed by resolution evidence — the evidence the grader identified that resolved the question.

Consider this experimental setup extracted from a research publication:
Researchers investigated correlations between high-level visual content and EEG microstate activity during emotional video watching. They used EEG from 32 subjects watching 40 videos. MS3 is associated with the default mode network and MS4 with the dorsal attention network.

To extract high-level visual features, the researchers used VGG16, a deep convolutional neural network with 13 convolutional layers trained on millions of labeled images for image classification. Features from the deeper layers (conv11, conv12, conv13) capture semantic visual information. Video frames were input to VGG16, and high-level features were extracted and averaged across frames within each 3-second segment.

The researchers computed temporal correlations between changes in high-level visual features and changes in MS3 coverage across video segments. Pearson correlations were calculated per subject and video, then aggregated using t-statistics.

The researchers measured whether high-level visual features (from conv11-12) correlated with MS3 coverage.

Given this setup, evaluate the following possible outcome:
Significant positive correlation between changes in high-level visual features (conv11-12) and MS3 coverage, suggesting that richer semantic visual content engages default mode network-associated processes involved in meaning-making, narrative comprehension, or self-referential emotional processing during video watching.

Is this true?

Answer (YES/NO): NO